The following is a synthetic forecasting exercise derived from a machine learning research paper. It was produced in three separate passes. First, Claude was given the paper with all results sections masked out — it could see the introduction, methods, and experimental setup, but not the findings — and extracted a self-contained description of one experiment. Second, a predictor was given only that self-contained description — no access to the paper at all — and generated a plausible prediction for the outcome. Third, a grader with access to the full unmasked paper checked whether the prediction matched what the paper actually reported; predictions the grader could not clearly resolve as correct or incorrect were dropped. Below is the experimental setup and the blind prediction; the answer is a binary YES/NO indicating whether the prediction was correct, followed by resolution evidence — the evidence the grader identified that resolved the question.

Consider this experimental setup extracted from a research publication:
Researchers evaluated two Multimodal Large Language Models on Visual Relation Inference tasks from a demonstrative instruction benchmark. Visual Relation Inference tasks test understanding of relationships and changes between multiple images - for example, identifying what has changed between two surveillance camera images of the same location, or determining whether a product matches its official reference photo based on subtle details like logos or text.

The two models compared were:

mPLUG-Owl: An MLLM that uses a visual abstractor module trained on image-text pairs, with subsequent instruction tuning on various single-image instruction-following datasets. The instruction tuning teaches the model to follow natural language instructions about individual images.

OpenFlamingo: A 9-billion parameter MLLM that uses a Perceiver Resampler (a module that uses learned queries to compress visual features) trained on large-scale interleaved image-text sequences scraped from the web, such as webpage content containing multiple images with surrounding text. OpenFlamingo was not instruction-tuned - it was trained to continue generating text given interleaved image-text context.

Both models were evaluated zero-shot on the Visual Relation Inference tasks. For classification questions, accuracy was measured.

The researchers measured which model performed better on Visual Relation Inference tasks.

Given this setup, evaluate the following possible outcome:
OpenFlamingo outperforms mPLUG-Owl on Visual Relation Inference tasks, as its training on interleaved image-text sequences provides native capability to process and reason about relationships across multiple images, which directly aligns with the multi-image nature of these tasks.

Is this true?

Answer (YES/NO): YES